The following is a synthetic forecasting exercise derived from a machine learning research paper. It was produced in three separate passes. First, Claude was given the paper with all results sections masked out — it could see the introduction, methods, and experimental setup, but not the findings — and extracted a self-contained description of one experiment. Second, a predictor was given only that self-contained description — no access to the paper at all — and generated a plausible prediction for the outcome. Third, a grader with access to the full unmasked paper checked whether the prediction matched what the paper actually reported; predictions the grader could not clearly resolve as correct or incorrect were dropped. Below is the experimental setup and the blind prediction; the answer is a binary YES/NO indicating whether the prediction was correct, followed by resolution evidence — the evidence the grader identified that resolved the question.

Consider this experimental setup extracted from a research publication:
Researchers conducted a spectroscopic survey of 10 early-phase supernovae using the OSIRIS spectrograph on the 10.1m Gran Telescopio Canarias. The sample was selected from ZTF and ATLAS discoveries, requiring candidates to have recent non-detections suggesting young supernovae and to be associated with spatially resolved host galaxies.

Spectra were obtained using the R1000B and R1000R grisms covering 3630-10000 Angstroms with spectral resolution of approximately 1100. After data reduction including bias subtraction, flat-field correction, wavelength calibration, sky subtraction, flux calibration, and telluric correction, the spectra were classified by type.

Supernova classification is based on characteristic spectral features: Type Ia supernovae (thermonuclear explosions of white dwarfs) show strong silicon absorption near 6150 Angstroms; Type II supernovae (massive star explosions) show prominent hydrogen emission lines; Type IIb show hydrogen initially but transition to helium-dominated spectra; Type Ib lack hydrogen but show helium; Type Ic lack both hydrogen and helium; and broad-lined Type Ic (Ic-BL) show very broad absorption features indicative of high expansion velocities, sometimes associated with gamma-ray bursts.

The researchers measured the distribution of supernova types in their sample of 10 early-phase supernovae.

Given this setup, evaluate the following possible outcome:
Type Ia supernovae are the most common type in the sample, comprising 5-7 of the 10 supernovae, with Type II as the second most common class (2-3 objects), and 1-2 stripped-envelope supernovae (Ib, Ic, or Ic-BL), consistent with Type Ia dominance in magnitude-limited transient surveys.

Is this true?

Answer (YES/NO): YES